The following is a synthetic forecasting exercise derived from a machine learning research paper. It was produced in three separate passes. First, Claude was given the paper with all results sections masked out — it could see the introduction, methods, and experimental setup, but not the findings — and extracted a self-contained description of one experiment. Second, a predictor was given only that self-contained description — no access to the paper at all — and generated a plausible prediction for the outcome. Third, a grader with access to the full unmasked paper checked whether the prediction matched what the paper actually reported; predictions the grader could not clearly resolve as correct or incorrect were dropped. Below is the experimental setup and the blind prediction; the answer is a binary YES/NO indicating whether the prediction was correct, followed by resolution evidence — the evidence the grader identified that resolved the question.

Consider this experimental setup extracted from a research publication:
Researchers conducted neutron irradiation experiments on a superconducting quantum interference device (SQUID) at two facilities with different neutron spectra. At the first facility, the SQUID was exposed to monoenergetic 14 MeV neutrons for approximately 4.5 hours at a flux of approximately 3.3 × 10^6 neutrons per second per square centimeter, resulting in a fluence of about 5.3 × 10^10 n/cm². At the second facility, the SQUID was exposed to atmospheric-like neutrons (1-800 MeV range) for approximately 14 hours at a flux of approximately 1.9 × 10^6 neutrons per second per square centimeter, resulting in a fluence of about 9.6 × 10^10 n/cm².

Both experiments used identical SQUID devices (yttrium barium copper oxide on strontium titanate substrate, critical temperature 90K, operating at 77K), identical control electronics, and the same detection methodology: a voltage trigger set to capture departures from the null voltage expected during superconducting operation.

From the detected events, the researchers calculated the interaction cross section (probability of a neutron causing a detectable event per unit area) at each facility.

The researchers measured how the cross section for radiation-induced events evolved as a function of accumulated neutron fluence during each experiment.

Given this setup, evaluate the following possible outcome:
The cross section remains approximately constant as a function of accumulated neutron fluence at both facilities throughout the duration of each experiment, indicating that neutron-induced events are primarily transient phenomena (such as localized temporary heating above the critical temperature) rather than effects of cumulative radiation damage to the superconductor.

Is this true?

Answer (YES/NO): YES